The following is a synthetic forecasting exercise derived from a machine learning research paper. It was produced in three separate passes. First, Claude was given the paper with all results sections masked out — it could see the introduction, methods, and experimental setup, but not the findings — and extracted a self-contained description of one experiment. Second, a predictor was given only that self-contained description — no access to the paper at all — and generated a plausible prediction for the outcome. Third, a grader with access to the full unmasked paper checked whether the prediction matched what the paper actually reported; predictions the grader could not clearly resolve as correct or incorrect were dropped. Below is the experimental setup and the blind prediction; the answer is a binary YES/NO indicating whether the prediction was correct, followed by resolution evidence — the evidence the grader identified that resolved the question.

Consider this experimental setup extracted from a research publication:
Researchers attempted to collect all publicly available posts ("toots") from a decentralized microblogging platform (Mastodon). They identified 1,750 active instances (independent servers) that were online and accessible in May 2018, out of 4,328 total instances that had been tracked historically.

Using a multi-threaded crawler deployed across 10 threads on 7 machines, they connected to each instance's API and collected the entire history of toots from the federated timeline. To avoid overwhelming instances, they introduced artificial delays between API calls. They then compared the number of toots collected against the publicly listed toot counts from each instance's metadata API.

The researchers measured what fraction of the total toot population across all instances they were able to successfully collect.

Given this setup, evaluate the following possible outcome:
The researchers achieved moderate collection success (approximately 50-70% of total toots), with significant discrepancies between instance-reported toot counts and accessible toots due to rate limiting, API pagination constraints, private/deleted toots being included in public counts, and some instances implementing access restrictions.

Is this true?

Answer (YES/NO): YES